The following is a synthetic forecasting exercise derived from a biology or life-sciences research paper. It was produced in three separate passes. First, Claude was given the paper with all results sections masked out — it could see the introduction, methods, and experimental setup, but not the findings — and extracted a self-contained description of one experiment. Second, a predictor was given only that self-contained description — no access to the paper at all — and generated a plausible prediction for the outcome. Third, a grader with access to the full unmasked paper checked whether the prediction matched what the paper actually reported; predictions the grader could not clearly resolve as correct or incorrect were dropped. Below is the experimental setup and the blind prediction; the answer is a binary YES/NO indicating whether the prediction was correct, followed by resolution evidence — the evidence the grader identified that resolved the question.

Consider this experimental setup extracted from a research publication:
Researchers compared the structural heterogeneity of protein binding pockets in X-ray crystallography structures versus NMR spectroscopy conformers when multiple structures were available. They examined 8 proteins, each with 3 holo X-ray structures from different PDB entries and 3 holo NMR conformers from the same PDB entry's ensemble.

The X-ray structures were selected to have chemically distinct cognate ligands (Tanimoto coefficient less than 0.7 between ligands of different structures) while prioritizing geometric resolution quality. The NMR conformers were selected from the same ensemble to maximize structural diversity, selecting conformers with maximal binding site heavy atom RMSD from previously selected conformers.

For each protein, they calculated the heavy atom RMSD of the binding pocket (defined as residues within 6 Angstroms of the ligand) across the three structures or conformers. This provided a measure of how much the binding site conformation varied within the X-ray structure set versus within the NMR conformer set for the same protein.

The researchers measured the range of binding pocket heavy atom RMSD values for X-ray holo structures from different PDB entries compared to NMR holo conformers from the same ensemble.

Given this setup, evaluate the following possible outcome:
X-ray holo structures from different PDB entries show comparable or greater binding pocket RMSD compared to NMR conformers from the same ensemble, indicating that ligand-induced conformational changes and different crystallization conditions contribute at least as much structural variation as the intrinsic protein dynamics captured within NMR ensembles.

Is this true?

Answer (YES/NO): NO